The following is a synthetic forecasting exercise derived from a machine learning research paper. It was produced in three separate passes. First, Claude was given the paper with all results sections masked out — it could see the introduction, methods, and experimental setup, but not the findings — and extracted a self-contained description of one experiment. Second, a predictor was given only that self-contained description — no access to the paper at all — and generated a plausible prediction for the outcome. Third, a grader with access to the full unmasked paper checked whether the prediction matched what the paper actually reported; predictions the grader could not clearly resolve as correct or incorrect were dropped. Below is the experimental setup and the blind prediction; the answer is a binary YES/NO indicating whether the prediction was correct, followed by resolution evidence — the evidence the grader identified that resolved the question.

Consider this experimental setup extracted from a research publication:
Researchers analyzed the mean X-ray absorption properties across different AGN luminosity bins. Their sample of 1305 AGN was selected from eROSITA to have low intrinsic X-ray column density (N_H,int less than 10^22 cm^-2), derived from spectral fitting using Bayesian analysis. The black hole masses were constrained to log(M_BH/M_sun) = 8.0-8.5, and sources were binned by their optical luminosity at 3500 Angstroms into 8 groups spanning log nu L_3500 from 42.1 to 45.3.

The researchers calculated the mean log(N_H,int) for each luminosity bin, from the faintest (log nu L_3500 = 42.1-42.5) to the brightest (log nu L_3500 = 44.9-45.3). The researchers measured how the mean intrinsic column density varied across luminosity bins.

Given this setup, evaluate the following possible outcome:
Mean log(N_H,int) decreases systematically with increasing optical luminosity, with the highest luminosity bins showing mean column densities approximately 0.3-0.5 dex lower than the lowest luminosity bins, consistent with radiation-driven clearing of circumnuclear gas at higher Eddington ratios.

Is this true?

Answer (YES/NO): NO